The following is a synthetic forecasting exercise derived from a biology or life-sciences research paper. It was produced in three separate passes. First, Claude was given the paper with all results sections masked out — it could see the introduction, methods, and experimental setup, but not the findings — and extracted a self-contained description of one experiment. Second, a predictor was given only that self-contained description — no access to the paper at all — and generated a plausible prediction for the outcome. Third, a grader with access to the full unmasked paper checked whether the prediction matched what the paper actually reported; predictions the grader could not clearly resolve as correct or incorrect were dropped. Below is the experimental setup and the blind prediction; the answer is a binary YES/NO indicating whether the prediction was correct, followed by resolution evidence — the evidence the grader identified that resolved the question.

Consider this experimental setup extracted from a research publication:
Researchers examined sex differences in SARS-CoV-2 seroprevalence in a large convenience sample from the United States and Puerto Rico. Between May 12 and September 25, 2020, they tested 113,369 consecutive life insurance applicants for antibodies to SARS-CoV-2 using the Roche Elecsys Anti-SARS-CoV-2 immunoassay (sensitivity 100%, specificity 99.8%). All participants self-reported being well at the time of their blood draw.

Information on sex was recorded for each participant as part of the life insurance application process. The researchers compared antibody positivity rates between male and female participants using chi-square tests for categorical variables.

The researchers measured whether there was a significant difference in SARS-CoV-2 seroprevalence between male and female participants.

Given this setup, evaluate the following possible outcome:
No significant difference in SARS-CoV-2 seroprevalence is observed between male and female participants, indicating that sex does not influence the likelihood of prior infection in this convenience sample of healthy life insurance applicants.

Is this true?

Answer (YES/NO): YES